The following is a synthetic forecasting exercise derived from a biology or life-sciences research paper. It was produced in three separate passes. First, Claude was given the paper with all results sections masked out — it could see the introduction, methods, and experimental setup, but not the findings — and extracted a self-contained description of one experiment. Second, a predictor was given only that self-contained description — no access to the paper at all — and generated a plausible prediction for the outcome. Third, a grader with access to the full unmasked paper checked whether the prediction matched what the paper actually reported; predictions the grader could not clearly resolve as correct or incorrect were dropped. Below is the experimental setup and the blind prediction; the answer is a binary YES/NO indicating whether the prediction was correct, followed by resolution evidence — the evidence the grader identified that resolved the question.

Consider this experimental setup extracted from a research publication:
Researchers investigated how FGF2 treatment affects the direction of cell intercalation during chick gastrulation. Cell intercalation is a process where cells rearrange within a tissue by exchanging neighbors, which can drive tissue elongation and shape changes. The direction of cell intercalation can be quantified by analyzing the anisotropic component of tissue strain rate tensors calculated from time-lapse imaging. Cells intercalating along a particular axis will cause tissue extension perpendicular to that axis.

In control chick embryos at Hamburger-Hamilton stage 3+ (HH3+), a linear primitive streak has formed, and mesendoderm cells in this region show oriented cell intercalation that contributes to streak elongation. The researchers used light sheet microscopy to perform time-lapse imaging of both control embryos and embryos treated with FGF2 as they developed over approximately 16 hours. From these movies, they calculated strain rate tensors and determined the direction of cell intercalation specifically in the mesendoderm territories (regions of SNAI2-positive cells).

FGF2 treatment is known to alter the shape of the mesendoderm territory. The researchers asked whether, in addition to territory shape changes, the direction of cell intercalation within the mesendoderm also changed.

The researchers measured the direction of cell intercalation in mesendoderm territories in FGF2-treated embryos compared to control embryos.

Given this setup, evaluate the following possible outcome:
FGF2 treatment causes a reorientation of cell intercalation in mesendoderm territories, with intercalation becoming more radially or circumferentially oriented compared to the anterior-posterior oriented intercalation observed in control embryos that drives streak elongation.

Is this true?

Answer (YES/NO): YES